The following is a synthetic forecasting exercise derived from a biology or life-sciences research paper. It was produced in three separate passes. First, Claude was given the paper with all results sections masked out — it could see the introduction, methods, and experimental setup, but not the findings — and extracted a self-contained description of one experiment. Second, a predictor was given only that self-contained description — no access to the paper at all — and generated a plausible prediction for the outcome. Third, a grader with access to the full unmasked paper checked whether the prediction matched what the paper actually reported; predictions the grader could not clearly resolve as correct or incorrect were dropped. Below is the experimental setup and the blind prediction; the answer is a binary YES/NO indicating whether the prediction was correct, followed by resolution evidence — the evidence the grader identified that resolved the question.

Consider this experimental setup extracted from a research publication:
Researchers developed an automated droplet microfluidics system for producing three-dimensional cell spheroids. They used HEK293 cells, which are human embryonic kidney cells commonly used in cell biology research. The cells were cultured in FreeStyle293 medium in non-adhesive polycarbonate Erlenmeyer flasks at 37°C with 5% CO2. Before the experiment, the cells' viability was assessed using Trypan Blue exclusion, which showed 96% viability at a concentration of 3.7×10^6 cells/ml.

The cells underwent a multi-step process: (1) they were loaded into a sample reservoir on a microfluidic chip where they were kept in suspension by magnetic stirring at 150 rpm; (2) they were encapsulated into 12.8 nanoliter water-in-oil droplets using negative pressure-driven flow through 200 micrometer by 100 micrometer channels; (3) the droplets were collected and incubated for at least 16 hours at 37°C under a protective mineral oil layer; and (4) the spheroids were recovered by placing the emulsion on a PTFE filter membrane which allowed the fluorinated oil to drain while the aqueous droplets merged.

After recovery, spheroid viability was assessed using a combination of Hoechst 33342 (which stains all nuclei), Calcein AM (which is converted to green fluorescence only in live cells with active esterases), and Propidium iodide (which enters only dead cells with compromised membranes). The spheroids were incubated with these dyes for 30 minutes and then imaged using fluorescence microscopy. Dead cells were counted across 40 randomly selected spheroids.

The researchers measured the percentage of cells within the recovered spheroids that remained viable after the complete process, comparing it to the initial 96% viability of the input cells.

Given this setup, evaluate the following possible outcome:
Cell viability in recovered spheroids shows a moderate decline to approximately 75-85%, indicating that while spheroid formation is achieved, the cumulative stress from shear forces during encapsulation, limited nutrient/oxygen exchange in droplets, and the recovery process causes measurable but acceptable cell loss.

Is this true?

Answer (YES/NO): NO